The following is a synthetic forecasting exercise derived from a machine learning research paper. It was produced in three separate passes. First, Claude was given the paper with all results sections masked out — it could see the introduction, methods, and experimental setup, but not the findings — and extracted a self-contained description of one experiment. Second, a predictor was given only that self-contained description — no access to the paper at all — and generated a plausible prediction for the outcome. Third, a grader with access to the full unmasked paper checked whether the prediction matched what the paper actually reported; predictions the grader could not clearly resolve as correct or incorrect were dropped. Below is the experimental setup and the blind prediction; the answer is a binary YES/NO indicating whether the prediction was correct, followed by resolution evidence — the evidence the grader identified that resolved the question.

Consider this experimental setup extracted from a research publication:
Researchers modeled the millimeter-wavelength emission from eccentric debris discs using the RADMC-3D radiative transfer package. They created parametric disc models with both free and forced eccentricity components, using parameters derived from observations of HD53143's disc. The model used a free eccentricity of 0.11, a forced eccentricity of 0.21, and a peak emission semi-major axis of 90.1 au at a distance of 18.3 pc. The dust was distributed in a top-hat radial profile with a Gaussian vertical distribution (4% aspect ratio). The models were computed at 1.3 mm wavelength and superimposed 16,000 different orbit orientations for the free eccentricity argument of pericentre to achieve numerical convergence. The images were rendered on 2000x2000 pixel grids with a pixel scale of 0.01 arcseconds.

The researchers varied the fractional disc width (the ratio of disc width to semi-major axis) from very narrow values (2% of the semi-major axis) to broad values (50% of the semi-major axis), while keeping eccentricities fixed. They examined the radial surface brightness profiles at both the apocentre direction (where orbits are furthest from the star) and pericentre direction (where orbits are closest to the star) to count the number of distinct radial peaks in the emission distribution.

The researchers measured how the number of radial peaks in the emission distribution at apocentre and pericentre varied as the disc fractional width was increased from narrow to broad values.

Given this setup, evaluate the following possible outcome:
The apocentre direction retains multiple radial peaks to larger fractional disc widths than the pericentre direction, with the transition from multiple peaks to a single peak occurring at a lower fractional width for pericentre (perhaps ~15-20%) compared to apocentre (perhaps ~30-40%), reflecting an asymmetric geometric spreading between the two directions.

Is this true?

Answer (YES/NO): NO